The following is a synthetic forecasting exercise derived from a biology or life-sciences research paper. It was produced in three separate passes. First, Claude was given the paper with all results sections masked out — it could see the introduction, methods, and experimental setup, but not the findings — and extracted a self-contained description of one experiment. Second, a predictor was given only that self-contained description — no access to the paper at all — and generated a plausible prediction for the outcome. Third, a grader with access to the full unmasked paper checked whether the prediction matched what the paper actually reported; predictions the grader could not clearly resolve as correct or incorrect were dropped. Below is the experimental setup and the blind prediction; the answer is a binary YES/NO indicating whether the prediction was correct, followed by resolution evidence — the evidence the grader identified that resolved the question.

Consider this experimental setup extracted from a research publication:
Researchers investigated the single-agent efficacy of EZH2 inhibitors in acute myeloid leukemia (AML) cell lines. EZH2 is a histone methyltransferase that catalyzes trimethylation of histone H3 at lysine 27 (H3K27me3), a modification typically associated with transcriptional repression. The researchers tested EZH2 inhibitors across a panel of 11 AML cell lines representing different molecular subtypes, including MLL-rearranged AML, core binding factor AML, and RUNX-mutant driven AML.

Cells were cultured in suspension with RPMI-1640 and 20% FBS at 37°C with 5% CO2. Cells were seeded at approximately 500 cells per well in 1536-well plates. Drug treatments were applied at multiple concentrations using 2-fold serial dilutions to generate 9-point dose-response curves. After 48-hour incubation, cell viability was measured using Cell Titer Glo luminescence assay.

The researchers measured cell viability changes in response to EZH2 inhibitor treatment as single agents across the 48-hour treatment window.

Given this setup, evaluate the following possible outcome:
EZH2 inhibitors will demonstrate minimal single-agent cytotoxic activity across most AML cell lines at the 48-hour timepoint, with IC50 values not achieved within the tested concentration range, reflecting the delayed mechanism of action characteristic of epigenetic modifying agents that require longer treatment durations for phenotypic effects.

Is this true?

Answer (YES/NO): YES